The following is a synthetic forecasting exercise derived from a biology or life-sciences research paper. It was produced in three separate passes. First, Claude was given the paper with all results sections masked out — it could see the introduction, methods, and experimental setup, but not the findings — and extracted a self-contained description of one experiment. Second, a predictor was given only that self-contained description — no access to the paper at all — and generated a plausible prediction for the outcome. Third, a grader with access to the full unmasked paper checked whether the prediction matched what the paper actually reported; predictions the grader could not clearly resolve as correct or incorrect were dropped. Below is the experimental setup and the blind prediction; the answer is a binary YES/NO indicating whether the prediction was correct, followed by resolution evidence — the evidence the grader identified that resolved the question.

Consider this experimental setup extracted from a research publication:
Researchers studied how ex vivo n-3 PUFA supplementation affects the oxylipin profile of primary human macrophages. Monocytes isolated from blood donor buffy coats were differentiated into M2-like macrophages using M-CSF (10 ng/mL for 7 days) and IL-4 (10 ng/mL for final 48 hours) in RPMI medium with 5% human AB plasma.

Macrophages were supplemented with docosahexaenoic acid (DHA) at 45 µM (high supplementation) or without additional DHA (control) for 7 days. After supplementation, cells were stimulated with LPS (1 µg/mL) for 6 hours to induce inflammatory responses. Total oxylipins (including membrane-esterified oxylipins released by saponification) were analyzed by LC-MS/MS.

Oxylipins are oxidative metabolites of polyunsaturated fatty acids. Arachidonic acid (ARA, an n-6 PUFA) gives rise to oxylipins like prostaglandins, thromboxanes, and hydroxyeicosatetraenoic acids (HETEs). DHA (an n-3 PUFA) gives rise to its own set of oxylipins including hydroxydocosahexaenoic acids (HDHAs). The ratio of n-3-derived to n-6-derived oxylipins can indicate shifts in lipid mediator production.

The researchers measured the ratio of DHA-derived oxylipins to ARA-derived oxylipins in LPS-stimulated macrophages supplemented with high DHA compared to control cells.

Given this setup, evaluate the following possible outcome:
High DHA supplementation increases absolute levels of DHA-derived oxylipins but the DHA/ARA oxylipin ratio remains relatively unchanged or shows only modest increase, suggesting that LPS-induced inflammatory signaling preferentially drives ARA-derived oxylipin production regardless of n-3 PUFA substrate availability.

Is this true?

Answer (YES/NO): NO